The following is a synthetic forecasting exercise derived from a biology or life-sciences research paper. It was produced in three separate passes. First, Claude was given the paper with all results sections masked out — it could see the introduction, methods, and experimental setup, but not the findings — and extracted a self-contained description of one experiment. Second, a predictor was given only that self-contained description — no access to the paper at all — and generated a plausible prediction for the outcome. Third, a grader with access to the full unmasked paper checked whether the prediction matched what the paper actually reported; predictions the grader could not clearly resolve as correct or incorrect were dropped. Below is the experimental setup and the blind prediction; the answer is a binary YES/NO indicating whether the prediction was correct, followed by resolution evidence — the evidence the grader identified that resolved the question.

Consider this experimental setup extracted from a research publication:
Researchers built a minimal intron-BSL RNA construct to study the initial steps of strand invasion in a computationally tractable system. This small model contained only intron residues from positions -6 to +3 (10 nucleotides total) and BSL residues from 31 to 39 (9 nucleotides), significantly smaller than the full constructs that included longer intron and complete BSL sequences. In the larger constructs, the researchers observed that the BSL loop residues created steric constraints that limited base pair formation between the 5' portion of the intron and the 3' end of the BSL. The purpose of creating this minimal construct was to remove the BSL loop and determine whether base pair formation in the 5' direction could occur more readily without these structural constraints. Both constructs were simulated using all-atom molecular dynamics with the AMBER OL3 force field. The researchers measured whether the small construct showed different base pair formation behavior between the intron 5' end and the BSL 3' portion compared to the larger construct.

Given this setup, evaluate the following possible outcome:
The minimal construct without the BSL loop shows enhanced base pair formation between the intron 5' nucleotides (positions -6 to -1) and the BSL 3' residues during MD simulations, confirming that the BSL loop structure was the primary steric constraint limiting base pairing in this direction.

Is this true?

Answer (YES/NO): YES